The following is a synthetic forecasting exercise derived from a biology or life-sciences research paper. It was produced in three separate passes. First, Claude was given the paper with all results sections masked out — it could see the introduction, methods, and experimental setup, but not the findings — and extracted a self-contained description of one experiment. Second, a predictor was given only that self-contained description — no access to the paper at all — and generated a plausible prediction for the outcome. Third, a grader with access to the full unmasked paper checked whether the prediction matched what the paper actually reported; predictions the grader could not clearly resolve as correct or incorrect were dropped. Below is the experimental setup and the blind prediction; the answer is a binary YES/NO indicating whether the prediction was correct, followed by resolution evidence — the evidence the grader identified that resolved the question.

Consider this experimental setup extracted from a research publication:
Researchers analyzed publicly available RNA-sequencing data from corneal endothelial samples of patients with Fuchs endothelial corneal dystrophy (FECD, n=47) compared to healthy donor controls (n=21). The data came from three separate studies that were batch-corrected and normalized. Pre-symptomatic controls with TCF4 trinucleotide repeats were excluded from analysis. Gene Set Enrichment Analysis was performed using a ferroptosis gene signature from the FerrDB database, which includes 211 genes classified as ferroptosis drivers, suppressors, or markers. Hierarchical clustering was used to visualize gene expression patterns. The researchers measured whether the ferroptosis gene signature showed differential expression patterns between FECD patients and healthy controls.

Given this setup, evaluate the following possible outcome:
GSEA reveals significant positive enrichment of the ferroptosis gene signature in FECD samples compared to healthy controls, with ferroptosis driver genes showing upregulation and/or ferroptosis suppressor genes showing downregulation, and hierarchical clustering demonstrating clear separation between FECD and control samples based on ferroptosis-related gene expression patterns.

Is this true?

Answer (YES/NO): NO